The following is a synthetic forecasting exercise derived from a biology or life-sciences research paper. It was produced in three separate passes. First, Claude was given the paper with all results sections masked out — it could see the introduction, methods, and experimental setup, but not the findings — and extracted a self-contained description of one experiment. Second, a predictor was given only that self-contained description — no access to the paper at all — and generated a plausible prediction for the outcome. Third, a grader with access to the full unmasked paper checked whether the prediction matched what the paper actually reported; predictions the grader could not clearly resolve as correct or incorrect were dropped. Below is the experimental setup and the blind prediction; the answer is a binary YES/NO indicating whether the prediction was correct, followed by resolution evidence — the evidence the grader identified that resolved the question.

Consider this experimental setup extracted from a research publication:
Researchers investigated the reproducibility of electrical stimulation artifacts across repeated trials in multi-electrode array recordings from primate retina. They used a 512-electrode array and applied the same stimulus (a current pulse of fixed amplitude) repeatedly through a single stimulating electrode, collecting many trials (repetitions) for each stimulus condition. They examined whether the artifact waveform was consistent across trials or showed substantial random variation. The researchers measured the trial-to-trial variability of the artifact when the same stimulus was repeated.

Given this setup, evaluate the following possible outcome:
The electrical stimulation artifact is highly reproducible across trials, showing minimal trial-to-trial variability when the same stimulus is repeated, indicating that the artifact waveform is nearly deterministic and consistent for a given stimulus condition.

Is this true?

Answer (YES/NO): YES